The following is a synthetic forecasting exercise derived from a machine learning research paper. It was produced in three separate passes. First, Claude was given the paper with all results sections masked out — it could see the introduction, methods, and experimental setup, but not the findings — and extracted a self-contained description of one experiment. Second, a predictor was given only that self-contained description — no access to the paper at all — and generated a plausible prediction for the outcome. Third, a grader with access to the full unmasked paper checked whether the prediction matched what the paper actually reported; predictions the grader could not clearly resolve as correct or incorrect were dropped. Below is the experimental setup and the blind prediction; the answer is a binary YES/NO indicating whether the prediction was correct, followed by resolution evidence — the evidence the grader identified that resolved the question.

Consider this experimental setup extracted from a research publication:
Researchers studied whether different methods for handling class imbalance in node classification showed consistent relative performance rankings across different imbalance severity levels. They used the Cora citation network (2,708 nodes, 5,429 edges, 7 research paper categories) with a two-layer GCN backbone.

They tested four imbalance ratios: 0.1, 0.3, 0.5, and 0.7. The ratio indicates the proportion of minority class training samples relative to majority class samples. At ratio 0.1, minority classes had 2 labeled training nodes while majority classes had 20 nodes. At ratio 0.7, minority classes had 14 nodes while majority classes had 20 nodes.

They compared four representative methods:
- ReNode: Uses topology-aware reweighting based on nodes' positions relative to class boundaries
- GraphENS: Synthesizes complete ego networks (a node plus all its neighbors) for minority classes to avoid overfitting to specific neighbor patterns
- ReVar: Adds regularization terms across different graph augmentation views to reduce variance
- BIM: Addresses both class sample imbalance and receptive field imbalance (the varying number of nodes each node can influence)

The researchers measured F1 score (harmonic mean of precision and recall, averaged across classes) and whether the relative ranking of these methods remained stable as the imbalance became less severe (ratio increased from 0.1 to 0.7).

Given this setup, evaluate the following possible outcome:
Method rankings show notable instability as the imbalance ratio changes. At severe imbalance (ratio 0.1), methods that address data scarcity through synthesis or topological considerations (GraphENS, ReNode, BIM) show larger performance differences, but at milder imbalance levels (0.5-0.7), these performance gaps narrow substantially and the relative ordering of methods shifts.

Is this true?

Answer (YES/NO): NO